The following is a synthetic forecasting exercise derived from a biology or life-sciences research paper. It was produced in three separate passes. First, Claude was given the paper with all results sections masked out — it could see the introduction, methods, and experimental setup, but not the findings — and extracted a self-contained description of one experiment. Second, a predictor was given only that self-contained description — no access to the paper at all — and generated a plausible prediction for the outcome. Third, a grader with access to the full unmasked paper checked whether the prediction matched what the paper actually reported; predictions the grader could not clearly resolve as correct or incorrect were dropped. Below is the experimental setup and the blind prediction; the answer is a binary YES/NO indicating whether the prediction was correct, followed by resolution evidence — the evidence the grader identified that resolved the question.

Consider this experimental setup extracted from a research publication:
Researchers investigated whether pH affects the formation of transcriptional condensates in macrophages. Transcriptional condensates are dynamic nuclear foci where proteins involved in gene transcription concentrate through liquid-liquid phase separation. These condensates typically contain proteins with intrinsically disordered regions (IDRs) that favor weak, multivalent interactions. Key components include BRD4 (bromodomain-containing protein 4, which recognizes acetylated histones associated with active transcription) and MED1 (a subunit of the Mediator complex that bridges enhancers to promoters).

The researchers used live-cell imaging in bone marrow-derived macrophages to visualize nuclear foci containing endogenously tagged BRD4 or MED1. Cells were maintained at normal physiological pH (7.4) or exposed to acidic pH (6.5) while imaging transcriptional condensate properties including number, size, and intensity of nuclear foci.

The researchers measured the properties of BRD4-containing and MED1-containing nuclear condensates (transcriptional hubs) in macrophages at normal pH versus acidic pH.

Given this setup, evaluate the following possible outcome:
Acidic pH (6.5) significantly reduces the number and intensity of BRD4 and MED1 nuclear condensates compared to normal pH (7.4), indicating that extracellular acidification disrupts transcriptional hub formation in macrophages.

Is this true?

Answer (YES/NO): YES